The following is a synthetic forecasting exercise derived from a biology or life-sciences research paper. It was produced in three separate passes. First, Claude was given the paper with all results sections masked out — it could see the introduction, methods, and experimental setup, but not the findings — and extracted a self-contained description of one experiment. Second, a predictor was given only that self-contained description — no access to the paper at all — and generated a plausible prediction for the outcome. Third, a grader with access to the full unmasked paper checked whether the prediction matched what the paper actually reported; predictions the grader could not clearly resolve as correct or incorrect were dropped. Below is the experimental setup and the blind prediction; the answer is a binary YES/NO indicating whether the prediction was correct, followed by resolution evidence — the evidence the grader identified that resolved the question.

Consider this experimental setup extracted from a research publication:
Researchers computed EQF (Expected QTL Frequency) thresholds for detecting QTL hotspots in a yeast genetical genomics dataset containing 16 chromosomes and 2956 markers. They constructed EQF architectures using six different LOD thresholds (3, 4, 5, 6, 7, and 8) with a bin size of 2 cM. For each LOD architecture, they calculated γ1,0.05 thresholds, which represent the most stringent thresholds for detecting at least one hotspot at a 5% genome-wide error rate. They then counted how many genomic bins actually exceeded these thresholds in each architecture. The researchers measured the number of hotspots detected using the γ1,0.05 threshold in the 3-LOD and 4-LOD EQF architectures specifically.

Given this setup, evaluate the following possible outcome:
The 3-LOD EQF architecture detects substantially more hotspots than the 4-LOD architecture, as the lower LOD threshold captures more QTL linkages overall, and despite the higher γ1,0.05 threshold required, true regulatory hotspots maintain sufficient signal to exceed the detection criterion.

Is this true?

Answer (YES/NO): NO